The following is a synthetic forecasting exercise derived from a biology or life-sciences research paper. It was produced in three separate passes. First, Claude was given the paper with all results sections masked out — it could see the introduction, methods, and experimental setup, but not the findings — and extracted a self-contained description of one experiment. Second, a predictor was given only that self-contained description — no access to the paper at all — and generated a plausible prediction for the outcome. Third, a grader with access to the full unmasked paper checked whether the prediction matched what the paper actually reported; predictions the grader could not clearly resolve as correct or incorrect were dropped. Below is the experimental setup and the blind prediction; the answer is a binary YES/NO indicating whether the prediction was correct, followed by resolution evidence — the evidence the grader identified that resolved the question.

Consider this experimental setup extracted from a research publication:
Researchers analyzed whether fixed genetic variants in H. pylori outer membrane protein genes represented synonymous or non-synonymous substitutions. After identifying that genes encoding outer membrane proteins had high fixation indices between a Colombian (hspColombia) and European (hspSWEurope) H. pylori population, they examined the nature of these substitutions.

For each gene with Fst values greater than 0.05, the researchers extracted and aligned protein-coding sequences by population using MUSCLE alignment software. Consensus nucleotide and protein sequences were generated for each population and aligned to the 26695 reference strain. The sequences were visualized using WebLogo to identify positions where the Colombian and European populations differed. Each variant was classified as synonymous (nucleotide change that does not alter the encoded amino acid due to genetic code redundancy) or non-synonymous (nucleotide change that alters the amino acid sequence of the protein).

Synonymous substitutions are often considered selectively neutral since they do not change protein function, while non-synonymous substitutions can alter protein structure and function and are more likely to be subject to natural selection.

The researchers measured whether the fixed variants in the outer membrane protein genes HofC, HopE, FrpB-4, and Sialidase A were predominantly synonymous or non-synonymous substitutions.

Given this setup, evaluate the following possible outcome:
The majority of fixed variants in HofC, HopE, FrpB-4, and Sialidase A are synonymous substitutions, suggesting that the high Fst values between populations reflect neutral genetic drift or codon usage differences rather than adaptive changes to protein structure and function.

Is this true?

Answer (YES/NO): NO